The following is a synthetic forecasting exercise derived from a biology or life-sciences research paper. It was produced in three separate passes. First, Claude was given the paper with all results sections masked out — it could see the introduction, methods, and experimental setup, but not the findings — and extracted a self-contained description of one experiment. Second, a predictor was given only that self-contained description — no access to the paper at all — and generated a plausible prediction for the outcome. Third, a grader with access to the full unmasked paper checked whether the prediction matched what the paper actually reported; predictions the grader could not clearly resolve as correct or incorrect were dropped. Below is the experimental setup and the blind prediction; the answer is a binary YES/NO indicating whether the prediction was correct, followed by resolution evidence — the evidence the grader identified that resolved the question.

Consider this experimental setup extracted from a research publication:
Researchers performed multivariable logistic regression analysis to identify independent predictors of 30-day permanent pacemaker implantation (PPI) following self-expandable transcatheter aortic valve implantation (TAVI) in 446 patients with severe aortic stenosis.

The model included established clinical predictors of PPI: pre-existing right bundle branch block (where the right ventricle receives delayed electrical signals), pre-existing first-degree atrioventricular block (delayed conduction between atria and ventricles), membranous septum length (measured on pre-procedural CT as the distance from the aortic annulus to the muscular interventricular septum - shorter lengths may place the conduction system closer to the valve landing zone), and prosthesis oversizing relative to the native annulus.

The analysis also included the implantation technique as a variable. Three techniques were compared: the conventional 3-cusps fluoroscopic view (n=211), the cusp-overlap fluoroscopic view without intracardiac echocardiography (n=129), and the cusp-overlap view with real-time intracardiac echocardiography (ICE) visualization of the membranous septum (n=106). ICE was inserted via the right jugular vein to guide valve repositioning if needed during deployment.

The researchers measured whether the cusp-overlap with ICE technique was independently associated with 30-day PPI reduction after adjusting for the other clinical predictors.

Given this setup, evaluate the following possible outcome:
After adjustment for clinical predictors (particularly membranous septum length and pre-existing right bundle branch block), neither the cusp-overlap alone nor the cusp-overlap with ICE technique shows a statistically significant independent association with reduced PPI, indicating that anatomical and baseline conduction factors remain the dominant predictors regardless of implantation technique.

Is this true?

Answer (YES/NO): NO